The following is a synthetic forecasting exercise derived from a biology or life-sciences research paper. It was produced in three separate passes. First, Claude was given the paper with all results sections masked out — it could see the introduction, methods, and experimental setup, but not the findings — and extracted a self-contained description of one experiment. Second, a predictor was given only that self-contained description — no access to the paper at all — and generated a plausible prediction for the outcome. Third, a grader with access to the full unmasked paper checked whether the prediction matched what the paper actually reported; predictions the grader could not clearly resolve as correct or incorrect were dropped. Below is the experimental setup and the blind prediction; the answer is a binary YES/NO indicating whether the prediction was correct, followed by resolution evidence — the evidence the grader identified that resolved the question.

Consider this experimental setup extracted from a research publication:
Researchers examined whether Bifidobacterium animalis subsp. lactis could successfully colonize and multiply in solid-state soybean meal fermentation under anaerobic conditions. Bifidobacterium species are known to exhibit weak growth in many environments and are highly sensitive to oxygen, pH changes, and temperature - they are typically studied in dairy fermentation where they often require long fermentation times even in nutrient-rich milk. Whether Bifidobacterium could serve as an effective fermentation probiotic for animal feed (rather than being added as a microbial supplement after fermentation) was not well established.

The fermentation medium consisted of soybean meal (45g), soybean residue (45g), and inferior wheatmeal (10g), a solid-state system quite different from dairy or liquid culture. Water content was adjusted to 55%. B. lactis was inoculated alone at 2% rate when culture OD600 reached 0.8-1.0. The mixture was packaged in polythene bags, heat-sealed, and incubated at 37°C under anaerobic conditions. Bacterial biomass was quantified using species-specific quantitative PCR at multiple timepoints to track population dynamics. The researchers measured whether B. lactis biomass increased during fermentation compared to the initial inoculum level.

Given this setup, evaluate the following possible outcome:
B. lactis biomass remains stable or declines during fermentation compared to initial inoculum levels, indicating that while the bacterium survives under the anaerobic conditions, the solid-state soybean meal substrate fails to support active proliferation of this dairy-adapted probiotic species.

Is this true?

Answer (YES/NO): NO